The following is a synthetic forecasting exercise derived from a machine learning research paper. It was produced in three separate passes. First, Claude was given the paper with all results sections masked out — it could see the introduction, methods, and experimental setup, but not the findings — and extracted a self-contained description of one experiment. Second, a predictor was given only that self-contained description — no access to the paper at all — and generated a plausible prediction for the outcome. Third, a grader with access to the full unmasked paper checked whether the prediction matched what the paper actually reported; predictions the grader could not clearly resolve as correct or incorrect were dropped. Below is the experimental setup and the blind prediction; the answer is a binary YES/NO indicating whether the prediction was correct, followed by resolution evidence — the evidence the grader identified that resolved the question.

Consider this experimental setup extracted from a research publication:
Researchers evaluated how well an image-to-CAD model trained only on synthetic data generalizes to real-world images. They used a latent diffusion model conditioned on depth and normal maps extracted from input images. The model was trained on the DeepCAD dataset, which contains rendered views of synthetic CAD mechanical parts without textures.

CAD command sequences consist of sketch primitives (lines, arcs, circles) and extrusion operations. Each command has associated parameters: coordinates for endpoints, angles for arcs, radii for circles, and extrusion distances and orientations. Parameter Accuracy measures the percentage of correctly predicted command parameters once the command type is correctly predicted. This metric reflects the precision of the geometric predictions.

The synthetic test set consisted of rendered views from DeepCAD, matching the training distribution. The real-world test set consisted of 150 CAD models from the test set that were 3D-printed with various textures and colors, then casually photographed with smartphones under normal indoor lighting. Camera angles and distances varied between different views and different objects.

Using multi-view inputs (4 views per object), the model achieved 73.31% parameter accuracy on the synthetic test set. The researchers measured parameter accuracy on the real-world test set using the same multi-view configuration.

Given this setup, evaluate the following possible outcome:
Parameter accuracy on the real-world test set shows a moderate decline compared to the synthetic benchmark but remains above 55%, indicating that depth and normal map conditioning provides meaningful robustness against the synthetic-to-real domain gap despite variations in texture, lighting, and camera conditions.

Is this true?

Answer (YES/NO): YES